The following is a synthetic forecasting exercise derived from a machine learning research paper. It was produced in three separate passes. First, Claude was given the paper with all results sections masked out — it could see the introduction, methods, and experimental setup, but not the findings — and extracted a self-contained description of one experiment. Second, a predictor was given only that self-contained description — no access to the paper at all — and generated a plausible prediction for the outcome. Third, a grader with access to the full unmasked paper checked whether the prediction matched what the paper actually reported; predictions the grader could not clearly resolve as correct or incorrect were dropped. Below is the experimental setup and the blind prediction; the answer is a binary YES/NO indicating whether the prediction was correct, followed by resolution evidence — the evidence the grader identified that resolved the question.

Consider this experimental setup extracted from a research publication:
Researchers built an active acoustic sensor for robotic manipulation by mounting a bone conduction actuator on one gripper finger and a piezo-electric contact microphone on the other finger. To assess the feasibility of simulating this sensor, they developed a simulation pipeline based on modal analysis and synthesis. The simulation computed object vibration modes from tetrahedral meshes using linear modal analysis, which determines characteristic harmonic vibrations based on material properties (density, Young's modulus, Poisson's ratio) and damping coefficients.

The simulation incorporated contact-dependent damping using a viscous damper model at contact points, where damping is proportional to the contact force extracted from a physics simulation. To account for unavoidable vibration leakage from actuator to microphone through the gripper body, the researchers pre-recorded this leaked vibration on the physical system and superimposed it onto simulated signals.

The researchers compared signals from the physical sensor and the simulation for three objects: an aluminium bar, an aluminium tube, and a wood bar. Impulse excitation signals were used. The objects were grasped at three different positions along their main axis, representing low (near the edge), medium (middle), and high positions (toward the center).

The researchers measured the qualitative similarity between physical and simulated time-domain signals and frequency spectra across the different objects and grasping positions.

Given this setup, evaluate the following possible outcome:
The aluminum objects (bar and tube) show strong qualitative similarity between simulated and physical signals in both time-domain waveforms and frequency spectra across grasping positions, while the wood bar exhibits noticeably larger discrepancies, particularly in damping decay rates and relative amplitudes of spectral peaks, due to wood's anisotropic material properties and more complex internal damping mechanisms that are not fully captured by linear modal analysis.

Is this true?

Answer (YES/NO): NO